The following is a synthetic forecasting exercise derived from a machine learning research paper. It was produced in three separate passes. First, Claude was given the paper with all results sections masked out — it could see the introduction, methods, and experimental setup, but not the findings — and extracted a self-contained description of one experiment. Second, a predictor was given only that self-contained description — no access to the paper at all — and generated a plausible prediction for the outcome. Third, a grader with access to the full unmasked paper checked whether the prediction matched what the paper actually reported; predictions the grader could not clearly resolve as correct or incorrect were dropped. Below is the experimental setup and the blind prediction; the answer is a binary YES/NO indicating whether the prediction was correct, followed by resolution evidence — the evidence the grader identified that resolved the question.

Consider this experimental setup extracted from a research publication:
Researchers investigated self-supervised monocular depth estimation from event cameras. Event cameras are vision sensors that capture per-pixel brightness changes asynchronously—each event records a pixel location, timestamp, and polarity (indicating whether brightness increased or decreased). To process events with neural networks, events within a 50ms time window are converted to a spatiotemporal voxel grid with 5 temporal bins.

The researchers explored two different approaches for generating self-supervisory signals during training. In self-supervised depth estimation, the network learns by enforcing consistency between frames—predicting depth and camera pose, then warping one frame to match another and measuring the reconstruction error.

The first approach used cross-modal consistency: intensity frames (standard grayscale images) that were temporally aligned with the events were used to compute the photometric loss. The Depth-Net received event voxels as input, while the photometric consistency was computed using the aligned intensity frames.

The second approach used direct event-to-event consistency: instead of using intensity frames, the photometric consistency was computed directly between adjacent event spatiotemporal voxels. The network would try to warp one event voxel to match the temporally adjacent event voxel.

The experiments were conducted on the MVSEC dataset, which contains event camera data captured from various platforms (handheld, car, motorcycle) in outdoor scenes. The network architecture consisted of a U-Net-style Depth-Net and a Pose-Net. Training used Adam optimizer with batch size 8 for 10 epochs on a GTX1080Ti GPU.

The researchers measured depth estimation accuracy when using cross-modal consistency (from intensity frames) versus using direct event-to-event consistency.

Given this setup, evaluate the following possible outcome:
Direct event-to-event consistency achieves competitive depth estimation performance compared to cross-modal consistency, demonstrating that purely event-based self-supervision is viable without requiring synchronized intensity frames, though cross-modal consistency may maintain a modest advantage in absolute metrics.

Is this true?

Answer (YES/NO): NO